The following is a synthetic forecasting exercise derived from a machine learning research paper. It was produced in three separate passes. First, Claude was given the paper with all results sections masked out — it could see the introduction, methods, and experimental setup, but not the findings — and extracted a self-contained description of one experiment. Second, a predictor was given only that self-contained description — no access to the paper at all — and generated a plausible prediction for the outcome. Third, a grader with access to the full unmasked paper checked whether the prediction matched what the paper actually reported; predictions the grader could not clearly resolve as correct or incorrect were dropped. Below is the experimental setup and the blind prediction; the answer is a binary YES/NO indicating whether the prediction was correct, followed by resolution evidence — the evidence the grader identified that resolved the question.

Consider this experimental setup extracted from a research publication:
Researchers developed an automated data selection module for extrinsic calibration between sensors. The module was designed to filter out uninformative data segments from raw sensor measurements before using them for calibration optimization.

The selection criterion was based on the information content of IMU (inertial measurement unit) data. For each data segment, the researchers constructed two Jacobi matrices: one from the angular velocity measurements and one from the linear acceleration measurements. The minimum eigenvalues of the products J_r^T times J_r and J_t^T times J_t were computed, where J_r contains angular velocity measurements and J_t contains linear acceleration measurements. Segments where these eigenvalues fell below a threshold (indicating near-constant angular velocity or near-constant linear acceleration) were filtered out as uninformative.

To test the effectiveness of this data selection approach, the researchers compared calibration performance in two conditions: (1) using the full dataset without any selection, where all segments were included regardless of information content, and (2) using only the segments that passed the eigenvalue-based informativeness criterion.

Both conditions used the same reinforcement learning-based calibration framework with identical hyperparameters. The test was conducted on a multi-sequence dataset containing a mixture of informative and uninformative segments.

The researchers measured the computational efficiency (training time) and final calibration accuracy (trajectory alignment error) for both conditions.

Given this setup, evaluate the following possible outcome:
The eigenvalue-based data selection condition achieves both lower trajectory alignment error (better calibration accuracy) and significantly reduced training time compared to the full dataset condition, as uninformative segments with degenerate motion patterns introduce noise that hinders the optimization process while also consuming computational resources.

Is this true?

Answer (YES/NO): YES